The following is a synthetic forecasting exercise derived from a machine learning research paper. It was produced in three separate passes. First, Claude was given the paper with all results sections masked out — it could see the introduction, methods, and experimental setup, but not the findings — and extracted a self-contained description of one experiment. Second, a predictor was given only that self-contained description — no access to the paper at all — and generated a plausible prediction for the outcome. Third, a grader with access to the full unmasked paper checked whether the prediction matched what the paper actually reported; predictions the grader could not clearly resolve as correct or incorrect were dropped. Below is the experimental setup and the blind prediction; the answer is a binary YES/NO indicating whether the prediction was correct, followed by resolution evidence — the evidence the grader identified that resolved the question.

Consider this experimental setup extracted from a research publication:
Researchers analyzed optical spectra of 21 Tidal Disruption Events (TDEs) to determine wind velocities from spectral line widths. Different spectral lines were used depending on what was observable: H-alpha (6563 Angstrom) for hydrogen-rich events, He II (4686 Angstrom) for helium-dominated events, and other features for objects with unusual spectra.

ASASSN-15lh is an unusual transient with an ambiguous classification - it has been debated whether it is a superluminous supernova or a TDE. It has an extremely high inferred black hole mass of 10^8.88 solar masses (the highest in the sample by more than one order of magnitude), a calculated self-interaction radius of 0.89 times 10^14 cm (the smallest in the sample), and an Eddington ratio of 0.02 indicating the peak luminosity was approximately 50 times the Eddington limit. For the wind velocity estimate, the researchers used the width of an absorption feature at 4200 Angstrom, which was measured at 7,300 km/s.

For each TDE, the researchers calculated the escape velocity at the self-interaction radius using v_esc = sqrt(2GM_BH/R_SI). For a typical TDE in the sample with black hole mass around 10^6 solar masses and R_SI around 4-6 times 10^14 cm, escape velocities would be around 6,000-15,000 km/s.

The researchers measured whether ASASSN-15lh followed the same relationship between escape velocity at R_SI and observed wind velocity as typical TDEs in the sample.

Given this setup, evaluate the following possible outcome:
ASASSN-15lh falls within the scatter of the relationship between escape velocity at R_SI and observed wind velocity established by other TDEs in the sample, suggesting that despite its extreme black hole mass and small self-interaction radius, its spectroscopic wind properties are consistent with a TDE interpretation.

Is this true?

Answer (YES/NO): NO